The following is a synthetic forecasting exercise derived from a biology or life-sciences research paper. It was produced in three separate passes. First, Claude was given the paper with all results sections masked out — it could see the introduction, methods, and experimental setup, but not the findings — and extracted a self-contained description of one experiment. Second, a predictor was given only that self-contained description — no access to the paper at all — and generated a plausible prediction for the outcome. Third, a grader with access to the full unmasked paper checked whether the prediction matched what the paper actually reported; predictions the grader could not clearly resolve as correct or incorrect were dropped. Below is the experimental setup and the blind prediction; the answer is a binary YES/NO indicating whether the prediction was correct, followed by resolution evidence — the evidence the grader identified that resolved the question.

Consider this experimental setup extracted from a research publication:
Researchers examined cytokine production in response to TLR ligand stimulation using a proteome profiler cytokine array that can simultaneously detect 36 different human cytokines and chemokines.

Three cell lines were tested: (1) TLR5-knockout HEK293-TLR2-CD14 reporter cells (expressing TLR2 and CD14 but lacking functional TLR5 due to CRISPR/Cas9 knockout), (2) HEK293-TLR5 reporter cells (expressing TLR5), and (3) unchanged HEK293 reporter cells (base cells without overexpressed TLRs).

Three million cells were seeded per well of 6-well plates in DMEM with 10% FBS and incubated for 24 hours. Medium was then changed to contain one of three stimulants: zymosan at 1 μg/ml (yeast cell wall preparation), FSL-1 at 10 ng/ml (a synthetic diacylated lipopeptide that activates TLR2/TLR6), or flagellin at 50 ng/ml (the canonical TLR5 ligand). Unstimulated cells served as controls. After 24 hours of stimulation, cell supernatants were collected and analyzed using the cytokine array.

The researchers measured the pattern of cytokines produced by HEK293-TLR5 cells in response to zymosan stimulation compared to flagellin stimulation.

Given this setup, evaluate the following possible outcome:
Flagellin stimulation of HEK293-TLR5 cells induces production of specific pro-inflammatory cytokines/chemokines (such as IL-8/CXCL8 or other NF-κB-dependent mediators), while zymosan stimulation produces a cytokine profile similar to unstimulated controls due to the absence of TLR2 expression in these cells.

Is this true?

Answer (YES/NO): NO